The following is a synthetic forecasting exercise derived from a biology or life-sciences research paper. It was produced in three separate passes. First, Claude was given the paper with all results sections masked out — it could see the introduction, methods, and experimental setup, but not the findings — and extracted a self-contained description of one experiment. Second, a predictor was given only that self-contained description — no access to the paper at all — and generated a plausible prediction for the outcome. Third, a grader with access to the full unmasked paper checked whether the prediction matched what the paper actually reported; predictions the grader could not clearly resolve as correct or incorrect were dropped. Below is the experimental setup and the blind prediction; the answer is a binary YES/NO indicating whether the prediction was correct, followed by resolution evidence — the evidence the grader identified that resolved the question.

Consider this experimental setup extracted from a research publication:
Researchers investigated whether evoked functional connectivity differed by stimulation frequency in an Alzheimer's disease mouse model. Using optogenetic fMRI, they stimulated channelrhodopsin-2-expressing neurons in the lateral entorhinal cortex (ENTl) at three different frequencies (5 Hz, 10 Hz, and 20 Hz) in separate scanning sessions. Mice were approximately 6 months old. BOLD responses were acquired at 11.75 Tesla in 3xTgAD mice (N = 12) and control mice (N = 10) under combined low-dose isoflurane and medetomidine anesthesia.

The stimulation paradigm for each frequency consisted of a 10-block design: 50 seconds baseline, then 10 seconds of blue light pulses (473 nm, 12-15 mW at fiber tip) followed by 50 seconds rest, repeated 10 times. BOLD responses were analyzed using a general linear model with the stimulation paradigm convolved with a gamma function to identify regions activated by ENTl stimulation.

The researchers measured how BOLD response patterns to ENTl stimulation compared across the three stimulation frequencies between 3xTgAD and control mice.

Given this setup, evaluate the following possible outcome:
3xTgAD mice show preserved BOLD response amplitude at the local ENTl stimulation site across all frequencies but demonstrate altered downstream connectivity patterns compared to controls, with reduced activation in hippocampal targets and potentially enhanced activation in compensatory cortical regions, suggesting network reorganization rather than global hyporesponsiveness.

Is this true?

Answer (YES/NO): NO